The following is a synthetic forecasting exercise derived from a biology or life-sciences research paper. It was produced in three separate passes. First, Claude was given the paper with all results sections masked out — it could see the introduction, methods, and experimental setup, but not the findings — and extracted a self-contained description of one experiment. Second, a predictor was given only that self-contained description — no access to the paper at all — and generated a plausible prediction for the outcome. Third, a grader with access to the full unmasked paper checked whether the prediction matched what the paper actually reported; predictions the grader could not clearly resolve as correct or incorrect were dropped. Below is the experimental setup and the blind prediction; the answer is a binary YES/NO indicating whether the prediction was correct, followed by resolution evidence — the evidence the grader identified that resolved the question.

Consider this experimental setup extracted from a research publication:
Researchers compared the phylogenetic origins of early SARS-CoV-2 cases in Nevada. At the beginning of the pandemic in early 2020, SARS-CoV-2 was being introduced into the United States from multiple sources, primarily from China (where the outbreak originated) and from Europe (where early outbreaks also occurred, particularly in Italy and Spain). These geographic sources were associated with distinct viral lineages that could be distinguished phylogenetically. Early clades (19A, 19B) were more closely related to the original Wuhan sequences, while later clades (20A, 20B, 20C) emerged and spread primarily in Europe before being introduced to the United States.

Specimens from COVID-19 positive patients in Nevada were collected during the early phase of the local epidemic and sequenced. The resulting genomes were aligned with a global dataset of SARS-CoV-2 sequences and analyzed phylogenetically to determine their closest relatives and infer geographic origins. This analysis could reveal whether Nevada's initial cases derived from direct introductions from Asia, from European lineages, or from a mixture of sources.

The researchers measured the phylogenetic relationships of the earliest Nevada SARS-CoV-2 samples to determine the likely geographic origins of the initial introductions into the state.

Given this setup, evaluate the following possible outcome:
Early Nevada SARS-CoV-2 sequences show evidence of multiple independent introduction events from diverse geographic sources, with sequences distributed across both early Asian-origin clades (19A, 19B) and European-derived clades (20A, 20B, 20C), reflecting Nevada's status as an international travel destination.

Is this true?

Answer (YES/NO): NO